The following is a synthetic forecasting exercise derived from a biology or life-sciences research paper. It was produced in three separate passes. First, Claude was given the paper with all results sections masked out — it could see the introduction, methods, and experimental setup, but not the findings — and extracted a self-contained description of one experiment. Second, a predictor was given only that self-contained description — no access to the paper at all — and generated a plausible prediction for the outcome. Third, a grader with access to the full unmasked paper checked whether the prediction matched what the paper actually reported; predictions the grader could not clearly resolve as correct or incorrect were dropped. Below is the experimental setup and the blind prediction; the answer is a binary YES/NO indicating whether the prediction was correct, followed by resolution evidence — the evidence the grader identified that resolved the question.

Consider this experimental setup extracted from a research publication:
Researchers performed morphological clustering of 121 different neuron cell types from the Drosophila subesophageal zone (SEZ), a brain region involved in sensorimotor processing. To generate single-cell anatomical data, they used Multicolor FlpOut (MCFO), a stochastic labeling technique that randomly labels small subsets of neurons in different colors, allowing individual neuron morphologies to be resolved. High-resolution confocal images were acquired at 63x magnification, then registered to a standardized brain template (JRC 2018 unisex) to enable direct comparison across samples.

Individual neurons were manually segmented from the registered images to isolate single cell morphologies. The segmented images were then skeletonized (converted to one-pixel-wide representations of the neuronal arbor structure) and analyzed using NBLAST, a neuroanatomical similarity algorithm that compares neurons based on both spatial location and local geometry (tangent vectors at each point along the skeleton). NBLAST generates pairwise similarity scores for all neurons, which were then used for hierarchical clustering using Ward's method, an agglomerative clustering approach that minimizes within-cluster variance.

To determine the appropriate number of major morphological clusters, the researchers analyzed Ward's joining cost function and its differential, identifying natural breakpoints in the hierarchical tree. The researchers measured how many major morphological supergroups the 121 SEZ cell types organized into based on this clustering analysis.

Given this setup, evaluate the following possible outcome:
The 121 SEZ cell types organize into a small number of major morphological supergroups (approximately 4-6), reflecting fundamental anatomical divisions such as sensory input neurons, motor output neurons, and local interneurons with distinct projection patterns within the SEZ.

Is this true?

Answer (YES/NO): NO